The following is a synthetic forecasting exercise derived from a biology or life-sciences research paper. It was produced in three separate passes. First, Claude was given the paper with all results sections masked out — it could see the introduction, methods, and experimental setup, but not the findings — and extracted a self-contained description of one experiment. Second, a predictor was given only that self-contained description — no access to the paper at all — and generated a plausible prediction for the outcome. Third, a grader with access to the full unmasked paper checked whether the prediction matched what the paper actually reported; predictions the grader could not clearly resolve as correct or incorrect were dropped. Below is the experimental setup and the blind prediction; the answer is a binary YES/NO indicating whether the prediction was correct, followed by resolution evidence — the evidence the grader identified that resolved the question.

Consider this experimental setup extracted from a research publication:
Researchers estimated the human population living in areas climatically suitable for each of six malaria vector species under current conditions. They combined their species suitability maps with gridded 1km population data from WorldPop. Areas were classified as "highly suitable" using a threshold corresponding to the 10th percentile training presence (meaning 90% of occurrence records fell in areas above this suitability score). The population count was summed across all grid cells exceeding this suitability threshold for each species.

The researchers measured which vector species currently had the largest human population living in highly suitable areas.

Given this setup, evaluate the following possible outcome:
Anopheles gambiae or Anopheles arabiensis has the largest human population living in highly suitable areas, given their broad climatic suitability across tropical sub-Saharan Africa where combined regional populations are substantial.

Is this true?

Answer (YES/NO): NO